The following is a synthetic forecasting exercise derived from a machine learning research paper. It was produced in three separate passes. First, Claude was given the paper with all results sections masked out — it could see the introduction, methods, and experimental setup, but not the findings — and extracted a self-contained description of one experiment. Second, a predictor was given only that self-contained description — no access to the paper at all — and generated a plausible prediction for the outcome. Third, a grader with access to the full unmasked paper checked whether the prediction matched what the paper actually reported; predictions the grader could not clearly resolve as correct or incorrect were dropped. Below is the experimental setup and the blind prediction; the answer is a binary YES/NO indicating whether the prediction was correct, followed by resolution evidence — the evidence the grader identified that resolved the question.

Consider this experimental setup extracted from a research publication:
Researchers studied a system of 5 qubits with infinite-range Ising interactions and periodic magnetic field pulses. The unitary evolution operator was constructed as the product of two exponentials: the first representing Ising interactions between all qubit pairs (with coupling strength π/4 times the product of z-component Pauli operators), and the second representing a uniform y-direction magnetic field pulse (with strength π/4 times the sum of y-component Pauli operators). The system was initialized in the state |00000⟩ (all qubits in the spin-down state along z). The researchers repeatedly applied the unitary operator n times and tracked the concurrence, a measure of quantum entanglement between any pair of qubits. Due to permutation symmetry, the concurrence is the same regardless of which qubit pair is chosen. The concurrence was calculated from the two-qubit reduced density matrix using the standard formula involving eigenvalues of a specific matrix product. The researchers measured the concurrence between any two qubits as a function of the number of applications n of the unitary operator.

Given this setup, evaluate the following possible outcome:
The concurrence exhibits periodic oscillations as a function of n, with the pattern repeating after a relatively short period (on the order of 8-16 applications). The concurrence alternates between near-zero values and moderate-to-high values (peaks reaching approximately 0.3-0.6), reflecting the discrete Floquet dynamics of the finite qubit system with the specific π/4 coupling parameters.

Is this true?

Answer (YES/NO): NO